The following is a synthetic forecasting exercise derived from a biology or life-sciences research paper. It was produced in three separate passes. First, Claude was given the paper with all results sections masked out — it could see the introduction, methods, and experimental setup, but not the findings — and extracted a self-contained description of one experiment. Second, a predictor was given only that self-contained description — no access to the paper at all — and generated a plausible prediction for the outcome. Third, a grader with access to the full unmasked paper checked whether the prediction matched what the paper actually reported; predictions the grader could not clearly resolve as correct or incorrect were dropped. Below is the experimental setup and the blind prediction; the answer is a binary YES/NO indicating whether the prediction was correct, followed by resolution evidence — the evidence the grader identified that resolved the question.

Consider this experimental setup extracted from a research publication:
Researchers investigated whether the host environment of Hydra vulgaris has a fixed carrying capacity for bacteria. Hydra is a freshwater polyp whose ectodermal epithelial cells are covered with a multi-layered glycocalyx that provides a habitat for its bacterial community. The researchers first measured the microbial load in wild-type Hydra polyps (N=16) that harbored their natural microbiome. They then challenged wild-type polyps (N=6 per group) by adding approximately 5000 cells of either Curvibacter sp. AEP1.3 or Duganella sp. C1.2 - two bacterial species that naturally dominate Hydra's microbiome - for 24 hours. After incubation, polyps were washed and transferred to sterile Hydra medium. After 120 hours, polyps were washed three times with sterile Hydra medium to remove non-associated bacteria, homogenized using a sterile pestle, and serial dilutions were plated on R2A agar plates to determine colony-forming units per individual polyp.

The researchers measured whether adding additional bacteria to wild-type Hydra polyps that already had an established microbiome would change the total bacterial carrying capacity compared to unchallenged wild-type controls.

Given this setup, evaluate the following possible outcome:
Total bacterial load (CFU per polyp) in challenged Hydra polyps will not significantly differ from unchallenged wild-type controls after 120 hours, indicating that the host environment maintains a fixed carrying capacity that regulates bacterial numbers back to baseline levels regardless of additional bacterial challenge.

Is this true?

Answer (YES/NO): NO